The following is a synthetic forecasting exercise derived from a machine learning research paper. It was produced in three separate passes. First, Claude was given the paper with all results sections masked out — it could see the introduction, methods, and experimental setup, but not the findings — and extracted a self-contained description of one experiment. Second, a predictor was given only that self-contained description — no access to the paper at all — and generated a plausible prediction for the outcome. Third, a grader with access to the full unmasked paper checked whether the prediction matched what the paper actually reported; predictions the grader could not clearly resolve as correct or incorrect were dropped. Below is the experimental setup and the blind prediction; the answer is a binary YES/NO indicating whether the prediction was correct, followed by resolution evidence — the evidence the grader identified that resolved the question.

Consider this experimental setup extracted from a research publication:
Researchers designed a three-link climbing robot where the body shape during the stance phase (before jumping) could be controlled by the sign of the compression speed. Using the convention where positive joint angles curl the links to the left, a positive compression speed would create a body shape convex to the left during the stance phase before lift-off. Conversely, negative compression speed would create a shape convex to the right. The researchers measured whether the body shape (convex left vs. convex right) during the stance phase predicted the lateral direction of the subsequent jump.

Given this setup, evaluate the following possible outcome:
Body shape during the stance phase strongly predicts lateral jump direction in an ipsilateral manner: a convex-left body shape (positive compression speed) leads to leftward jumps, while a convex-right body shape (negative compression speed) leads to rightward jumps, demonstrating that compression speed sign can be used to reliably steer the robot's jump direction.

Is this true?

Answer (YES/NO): YES